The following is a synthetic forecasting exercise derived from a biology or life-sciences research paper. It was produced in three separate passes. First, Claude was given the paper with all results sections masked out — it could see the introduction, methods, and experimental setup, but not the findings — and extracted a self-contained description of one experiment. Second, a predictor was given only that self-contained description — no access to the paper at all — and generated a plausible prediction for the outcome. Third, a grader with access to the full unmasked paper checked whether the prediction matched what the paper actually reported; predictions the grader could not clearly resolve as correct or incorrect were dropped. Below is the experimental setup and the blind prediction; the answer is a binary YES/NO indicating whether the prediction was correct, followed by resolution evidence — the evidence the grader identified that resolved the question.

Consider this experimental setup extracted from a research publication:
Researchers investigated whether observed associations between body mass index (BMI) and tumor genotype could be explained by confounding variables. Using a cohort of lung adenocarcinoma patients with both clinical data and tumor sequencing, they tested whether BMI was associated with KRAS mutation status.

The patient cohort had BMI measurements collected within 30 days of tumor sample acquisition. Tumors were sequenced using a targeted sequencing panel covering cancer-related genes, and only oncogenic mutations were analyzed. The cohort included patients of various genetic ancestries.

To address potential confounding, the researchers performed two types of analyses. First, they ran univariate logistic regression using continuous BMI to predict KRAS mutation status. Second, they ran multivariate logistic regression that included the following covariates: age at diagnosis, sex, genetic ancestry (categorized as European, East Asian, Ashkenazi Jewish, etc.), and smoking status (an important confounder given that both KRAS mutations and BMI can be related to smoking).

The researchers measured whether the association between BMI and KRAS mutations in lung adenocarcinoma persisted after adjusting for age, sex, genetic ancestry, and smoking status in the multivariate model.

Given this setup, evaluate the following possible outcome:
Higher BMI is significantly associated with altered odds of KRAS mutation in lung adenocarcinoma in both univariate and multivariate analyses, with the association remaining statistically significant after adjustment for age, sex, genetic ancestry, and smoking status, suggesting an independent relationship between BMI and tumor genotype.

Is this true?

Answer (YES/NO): YES